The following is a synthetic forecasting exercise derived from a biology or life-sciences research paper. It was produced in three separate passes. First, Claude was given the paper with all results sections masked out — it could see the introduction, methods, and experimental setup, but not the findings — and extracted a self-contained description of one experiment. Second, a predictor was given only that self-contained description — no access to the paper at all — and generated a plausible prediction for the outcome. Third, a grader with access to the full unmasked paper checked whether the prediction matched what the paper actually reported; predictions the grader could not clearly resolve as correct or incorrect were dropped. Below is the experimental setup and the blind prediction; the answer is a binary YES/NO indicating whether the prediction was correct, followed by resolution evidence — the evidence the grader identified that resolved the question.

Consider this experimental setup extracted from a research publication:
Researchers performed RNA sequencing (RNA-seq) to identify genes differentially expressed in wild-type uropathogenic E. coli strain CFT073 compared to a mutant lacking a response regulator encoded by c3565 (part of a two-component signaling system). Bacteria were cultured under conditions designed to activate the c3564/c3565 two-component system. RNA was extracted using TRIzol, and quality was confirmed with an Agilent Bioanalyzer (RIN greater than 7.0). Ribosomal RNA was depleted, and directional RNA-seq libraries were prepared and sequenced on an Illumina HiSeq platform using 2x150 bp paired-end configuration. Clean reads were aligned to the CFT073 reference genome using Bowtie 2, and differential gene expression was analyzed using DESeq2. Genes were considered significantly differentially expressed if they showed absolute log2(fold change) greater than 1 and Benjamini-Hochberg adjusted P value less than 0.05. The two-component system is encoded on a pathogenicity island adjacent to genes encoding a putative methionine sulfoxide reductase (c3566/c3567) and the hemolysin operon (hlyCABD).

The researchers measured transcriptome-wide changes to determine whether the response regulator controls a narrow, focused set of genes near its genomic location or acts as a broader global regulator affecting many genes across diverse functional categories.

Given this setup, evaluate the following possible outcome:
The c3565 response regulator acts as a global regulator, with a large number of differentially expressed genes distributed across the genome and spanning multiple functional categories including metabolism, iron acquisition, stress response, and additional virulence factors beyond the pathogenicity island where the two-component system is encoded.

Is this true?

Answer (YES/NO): NO